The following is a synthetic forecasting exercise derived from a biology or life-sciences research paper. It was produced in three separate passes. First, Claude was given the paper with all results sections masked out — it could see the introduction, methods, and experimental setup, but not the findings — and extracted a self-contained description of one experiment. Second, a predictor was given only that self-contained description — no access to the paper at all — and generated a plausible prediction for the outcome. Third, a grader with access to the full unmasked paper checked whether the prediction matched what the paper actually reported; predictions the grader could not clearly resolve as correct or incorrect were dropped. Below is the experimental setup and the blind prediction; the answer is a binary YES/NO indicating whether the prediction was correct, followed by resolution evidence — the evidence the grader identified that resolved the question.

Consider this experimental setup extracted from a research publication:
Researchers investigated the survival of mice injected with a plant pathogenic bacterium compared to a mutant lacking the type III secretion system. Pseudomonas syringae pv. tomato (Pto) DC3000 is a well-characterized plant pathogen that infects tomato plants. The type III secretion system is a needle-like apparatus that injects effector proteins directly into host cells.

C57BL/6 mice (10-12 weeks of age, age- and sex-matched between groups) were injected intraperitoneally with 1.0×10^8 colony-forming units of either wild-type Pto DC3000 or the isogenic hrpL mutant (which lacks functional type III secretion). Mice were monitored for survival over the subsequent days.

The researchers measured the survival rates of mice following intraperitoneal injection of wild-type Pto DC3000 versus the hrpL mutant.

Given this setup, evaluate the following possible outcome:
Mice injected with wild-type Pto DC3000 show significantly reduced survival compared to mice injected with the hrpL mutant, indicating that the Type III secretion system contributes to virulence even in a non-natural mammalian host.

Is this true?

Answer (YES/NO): YES